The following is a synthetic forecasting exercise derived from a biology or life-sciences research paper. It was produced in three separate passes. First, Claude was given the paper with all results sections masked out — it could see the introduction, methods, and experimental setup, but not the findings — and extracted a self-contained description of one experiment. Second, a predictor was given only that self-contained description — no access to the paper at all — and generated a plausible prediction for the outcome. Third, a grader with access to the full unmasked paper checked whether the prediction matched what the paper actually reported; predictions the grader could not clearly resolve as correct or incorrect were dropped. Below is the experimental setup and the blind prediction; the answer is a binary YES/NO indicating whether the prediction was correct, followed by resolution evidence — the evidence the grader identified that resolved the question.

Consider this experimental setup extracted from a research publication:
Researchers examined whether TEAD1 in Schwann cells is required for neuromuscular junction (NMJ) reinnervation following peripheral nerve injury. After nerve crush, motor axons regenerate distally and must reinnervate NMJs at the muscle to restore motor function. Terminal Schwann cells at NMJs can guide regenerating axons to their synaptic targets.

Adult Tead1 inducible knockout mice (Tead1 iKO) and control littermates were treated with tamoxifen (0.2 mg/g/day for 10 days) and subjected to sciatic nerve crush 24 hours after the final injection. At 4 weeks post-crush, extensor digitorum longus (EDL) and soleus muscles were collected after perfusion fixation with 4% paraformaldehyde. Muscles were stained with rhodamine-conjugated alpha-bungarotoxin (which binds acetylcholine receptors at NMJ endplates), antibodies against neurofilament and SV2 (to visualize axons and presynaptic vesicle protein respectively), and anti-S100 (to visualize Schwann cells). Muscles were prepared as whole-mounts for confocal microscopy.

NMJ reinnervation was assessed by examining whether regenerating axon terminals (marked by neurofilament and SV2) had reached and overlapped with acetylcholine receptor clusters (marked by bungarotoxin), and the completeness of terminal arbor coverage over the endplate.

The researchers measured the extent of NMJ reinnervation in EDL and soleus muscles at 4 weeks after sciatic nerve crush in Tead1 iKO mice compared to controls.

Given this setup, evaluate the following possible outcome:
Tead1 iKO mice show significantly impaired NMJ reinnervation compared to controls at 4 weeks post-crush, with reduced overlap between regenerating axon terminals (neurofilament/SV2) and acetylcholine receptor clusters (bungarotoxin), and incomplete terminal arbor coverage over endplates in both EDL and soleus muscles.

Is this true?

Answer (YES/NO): NO